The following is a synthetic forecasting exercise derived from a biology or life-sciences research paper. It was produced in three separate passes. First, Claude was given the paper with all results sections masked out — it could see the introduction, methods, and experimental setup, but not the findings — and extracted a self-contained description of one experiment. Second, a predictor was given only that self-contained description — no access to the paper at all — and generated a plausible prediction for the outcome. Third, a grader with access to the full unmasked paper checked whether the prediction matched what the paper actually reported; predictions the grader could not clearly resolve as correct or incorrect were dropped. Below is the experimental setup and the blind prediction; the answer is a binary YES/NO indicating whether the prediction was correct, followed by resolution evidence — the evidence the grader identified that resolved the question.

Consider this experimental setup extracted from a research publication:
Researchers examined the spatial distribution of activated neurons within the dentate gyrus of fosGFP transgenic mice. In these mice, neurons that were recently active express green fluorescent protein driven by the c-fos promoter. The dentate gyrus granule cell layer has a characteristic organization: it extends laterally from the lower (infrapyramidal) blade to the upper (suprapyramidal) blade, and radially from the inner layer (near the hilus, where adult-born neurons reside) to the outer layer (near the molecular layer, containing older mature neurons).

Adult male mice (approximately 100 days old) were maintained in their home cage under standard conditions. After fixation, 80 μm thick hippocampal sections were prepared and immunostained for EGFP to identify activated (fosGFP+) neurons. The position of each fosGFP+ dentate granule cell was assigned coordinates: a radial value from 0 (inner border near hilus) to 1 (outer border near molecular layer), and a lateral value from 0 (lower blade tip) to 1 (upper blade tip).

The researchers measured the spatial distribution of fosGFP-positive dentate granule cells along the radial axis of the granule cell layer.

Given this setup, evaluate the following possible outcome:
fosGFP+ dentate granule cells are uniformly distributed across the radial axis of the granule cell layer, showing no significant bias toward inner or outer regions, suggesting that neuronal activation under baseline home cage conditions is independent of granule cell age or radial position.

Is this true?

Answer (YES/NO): NO